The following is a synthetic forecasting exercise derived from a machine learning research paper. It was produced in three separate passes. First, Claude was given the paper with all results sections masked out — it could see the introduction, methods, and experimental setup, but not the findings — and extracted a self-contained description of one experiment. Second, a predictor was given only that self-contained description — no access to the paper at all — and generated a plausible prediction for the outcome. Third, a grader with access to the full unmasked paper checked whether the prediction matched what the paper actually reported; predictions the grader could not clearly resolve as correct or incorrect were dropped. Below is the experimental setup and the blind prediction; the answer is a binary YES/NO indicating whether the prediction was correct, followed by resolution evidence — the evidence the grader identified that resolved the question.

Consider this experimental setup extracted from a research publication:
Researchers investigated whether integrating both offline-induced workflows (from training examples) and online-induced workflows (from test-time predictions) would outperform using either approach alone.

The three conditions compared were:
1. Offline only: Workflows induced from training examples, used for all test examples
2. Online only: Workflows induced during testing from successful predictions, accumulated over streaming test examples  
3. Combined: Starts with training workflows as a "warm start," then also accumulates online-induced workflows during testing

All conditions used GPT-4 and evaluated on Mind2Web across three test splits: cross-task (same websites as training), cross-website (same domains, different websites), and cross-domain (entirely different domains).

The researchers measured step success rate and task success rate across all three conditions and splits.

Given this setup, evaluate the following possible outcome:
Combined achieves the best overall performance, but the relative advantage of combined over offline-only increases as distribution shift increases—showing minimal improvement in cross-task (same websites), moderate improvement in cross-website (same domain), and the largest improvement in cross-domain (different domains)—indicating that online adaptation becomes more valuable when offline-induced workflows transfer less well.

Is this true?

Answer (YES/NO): NO